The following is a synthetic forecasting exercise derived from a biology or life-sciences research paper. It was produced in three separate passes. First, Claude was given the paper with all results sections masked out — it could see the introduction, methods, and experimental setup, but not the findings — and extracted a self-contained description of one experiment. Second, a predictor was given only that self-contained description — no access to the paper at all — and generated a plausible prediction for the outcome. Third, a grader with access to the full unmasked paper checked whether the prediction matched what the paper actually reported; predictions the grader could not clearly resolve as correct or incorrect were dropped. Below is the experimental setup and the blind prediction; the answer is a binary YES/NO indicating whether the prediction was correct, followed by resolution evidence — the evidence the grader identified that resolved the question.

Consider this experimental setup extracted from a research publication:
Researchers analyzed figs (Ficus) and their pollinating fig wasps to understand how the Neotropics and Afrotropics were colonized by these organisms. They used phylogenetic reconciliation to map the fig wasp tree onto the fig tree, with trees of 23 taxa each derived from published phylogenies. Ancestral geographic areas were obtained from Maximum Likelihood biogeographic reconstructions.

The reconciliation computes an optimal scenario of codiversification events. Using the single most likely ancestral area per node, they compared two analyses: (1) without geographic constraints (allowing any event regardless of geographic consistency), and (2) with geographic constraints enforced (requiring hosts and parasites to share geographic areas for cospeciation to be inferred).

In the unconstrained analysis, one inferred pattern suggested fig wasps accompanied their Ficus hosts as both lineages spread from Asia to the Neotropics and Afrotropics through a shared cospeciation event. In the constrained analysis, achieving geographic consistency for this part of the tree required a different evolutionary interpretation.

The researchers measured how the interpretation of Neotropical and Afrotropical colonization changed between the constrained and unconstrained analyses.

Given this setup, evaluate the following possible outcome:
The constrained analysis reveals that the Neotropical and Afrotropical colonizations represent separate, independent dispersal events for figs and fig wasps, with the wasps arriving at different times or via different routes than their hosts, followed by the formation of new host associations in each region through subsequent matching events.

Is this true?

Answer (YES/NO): NO